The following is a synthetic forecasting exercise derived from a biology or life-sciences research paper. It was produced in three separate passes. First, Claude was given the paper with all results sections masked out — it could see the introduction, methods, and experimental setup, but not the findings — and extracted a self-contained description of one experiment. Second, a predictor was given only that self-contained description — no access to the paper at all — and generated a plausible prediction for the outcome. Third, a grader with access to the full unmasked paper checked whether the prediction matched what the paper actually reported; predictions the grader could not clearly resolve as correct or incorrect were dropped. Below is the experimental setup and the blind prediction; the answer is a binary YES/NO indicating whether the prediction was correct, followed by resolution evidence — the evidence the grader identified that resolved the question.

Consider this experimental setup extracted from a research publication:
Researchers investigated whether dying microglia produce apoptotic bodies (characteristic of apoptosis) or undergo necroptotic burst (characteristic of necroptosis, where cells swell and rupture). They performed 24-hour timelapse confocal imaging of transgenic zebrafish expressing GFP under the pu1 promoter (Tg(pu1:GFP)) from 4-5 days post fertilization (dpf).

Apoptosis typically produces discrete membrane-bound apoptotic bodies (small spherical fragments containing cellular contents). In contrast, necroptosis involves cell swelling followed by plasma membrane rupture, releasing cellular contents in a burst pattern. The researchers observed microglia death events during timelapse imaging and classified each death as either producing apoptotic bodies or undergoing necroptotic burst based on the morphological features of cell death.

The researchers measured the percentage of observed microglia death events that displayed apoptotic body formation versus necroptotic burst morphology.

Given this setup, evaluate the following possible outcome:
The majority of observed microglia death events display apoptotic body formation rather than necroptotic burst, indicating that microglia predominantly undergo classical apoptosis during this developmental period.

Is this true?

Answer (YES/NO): NO